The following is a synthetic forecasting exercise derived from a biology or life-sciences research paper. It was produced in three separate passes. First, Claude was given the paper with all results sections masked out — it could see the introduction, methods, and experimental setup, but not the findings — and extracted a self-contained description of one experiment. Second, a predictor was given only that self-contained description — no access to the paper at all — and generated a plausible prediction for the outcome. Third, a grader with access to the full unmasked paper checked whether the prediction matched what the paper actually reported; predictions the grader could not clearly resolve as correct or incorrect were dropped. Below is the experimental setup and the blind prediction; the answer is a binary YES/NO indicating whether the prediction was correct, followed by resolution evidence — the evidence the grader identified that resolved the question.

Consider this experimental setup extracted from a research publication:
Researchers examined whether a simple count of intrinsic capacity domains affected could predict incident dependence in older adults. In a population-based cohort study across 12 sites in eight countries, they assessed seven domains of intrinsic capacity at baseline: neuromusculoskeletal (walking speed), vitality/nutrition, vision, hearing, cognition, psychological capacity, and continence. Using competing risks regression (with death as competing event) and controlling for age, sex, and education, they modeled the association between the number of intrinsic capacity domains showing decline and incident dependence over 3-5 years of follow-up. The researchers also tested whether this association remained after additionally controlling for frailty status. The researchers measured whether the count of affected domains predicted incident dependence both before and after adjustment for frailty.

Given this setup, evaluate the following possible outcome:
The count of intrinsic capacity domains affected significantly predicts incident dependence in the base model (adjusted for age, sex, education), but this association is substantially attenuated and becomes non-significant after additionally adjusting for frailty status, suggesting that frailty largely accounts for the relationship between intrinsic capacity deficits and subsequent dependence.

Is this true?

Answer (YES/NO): NO